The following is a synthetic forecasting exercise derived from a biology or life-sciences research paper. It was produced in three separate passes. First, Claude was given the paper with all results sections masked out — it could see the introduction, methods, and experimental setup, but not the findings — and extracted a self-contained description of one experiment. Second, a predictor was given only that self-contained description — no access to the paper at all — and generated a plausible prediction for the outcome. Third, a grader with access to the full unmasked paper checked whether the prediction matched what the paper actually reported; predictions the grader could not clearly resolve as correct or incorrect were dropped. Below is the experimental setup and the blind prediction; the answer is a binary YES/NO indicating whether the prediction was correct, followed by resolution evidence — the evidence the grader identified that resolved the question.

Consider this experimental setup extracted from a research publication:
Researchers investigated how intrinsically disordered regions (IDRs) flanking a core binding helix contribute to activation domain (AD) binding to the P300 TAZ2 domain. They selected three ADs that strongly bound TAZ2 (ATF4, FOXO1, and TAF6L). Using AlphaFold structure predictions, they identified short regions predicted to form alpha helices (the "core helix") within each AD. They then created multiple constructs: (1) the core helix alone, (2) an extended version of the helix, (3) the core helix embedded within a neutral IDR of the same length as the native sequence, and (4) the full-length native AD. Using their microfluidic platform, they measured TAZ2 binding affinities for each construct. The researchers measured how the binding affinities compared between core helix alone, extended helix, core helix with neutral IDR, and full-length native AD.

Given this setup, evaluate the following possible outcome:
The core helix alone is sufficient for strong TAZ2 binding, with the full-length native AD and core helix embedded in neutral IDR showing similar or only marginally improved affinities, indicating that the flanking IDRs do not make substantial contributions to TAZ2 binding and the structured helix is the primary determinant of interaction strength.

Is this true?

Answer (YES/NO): NO